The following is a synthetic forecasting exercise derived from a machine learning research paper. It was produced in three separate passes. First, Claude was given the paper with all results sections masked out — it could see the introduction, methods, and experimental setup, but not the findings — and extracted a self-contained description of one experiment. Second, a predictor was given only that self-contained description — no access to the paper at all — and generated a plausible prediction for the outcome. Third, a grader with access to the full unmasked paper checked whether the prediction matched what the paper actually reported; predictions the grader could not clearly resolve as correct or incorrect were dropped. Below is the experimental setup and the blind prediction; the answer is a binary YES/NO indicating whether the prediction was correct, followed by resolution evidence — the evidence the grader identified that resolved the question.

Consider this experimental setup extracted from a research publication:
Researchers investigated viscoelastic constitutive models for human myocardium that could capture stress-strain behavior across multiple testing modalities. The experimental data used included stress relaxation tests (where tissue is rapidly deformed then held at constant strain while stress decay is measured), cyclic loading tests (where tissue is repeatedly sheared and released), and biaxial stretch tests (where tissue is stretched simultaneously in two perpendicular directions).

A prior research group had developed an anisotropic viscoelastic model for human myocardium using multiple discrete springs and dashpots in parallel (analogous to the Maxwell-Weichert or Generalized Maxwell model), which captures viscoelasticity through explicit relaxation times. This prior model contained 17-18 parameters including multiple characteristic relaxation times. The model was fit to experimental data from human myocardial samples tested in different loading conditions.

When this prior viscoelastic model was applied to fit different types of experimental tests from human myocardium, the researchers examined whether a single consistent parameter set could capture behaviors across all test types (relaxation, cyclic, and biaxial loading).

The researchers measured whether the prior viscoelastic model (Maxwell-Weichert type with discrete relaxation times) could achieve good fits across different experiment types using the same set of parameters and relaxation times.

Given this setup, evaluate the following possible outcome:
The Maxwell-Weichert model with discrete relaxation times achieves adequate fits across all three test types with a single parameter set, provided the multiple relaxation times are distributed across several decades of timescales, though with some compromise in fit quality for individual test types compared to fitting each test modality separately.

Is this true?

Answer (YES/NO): NO